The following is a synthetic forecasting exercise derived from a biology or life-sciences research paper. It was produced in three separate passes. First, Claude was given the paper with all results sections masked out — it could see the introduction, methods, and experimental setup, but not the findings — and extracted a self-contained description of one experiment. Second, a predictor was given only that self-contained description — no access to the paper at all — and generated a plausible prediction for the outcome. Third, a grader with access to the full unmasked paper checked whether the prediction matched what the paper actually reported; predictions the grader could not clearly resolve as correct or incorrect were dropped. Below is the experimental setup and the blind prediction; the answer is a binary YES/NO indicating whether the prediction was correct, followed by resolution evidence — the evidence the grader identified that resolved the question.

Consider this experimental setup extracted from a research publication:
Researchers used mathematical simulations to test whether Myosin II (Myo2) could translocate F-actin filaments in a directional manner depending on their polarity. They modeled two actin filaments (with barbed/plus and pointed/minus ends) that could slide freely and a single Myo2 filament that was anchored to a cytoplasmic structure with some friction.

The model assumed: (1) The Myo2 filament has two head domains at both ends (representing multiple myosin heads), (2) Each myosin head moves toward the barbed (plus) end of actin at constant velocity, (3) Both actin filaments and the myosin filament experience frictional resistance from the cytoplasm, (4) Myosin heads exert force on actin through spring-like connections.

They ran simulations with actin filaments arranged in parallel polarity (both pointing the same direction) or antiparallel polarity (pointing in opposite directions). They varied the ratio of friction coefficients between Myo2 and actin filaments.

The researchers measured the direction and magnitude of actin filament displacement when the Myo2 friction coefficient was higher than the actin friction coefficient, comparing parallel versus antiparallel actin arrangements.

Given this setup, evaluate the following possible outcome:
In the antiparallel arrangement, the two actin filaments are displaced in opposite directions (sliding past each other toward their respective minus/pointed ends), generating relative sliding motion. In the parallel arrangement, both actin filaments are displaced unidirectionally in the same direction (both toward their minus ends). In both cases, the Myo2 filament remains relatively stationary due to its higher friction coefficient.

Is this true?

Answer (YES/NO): YES